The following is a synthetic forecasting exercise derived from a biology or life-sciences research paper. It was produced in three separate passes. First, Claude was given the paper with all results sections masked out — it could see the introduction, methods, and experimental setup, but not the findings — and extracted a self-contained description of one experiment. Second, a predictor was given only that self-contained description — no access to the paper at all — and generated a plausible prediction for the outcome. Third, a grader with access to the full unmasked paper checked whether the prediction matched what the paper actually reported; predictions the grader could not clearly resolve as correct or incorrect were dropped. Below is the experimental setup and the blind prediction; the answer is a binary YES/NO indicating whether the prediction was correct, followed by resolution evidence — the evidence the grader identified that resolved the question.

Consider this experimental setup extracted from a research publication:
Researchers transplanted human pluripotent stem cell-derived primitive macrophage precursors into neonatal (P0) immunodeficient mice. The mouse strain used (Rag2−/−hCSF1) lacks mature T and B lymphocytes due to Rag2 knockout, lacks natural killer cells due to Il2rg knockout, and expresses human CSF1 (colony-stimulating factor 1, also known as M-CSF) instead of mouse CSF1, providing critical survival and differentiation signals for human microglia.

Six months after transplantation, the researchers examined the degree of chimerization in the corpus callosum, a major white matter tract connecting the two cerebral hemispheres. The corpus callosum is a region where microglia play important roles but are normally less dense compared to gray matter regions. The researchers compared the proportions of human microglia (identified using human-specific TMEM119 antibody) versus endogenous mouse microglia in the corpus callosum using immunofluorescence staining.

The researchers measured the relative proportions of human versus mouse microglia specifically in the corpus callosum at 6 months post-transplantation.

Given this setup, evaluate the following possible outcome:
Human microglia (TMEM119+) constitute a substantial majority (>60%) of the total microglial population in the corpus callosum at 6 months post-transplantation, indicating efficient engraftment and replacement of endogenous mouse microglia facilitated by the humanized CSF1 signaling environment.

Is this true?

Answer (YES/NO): YES